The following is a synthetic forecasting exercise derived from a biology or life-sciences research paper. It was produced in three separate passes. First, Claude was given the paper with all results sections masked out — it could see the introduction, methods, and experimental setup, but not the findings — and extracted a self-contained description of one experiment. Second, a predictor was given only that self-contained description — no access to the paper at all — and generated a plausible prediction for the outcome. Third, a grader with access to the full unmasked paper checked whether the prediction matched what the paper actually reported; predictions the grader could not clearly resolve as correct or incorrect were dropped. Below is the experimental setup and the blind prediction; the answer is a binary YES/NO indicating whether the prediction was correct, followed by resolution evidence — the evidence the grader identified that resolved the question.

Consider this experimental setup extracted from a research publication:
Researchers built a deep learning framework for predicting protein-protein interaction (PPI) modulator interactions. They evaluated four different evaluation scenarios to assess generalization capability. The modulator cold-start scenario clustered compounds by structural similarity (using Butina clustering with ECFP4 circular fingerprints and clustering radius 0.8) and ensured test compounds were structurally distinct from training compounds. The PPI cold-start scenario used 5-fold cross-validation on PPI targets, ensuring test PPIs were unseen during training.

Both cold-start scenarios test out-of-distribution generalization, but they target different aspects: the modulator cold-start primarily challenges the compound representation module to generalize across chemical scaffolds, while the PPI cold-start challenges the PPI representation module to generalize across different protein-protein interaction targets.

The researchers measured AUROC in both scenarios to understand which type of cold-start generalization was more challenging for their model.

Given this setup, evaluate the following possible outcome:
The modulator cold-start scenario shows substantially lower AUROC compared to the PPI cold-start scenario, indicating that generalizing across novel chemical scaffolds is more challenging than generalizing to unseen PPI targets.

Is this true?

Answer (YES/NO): NO